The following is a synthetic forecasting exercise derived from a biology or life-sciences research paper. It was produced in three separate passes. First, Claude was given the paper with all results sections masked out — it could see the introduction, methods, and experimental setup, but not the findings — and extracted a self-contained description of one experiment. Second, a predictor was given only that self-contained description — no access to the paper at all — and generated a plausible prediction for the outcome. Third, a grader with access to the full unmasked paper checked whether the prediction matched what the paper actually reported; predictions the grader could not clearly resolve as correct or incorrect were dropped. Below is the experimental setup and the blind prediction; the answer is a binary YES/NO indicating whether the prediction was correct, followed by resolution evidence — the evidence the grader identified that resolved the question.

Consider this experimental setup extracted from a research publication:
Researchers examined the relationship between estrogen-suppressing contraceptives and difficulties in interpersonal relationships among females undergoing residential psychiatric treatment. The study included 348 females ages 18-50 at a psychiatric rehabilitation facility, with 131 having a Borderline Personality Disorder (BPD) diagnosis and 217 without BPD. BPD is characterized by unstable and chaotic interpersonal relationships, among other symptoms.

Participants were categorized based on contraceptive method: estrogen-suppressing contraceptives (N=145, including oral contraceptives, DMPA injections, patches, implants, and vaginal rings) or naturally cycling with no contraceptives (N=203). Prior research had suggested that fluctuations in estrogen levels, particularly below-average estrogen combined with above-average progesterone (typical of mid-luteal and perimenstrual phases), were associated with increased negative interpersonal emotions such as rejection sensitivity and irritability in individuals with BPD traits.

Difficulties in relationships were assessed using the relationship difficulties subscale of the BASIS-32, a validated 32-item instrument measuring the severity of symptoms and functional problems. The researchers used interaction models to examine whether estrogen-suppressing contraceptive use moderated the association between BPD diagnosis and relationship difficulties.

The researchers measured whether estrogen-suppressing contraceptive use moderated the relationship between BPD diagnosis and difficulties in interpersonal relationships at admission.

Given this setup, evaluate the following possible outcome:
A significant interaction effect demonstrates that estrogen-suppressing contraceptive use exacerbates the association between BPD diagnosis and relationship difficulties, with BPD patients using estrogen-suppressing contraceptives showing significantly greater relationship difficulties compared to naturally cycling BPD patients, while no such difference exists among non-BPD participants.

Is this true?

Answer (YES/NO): NO